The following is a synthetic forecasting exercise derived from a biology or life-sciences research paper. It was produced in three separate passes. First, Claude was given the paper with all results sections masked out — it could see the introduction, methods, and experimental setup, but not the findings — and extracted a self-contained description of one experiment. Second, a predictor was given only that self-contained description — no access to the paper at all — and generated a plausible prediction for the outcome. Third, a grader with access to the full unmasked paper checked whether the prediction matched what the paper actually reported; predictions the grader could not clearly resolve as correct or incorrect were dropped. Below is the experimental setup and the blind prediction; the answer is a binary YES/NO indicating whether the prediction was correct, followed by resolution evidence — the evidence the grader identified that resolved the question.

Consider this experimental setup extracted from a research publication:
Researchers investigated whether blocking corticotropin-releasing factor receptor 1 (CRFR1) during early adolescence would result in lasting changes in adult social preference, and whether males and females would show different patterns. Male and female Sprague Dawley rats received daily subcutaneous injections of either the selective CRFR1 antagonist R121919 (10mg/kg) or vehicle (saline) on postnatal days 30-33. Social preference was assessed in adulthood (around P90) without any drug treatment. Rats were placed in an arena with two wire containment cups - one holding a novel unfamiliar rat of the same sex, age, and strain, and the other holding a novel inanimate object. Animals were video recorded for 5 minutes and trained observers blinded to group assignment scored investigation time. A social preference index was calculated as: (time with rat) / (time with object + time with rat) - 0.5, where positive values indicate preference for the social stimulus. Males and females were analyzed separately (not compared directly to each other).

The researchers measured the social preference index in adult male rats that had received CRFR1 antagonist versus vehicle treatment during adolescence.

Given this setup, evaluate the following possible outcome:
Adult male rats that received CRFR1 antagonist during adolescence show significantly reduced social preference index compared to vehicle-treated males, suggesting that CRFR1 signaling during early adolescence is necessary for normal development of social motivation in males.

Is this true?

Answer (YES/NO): NO